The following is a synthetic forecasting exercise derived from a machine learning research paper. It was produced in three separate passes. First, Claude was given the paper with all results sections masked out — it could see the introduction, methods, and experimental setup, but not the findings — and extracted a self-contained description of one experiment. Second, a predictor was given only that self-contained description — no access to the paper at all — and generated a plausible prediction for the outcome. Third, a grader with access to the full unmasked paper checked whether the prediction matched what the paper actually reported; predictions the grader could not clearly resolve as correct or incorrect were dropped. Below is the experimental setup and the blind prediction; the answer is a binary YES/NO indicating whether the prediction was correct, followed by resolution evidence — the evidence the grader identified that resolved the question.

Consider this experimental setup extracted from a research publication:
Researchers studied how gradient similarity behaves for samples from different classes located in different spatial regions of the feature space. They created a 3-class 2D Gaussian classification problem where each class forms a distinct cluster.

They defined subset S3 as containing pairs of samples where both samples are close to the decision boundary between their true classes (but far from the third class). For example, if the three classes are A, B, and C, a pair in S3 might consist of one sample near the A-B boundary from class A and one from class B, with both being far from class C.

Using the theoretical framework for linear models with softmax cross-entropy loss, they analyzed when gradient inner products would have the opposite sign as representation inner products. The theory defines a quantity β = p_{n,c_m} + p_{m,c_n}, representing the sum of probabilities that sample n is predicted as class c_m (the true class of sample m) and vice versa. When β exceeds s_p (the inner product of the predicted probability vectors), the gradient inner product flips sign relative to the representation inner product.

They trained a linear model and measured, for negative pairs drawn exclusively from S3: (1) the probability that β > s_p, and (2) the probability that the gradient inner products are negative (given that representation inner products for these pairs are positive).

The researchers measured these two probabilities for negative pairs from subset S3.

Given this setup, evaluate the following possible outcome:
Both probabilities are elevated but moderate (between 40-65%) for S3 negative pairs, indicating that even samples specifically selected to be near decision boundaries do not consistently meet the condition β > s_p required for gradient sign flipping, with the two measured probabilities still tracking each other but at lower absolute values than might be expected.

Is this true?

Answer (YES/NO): NO